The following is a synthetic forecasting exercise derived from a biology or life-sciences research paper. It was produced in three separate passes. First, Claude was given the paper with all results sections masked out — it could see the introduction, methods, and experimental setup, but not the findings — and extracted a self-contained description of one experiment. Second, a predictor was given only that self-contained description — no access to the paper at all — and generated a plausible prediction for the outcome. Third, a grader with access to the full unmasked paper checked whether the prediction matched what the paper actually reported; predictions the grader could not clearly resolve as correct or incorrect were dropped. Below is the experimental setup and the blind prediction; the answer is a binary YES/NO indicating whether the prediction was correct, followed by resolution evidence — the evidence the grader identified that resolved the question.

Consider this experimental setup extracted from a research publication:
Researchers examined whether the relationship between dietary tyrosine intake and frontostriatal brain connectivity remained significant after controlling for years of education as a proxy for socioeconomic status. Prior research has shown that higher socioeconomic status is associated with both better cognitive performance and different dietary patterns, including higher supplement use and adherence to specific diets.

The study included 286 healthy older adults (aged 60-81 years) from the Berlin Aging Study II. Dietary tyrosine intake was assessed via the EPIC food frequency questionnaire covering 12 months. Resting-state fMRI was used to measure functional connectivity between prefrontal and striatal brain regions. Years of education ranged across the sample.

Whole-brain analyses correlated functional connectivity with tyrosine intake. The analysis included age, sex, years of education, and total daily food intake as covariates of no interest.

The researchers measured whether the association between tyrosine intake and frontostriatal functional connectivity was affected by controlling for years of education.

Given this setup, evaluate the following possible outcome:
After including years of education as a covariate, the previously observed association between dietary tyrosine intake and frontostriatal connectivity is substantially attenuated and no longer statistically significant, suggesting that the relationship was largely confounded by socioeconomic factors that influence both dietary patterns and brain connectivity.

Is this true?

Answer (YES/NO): NO